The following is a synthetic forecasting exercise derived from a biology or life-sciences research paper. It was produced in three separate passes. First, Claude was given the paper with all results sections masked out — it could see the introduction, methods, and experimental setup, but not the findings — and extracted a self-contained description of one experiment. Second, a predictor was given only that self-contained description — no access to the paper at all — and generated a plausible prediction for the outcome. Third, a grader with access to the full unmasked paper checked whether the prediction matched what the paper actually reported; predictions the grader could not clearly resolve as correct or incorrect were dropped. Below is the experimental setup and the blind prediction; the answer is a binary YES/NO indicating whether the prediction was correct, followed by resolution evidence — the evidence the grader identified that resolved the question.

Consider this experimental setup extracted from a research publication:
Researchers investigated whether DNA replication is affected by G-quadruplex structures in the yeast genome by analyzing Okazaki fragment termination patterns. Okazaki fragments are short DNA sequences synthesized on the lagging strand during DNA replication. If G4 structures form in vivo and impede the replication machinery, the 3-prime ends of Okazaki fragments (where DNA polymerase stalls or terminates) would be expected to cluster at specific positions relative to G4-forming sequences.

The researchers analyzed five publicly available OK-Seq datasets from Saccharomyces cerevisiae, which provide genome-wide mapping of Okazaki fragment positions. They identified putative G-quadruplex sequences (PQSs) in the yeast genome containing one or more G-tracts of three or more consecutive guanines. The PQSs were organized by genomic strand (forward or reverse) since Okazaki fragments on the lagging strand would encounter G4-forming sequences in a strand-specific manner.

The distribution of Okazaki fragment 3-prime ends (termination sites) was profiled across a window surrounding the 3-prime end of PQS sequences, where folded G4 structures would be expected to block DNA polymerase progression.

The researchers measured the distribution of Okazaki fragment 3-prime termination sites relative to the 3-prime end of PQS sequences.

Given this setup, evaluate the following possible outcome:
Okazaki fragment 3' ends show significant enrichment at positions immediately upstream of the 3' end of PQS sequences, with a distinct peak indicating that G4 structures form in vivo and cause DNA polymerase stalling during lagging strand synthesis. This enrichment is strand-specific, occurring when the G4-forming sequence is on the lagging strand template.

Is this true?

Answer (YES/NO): YES